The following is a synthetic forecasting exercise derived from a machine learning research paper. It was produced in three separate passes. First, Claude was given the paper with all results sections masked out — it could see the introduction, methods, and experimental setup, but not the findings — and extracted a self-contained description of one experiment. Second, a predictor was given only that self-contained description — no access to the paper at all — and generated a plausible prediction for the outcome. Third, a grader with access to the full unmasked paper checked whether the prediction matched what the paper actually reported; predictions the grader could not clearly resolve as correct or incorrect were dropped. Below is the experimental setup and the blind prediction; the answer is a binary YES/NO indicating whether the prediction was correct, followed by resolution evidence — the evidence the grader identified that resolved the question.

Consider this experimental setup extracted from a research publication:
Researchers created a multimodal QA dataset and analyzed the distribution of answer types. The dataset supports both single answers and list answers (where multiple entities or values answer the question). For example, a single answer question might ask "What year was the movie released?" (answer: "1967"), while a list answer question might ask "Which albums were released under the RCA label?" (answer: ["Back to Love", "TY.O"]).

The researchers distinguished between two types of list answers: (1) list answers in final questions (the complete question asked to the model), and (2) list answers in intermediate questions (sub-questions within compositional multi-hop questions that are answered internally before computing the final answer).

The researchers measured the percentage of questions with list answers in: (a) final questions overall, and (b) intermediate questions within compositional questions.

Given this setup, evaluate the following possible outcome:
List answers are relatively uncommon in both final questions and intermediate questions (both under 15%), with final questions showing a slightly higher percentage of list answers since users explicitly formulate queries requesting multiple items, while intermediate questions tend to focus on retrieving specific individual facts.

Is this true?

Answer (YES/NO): NO